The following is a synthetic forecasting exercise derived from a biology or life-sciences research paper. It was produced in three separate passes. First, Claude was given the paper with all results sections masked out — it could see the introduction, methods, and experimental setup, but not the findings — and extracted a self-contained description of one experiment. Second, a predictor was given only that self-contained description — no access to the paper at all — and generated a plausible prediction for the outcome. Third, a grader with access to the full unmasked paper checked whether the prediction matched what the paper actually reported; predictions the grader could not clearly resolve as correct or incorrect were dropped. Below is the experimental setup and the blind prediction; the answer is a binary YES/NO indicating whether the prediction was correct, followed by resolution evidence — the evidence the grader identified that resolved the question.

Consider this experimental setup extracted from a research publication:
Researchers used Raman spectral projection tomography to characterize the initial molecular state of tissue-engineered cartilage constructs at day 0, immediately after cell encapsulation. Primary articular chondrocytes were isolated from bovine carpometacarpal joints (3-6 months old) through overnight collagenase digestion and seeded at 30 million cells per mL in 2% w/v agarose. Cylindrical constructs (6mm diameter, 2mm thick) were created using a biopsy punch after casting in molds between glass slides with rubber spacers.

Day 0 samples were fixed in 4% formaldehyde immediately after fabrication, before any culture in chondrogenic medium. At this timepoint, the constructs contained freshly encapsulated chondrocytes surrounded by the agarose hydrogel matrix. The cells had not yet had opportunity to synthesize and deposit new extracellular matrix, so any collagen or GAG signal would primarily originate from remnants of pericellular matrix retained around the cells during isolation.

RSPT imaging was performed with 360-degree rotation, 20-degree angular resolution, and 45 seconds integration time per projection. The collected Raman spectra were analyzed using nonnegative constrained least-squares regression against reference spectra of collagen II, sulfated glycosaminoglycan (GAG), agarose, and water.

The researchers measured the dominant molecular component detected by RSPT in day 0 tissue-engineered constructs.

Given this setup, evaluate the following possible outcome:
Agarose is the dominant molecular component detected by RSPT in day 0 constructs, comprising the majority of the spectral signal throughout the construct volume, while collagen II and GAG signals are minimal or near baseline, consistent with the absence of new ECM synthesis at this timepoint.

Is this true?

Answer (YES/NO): NO